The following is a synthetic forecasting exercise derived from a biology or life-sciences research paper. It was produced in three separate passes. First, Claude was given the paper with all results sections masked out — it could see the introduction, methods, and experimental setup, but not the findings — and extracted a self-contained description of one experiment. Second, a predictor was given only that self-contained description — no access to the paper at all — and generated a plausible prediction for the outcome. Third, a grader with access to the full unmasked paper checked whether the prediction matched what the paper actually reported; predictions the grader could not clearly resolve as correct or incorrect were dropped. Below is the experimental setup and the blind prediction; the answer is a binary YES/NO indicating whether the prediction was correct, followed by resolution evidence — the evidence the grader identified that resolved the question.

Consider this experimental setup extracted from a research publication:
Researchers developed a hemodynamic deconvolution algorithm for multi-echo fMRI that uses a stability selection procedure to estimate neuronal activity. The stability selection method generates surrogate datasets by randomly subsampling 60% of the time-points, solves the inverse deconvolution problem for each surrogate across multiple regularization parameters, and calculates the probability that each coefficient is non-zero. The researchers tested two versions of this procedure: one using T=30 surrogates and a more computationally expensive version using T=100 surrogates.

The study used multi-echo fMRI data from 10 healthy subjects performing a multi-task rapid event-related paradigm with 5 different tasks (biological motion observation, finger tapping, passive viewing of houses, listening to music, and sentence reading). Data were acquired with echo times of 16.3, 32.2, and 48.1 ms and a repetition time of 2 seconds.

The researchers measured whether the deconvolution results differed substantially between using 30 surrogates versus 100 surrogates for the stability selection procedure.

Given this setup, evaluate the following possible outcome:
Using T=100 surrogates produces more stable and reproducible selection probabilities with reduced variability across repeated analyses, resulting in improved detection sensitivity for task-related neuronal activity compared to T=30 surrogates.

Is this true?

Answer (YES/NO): NO